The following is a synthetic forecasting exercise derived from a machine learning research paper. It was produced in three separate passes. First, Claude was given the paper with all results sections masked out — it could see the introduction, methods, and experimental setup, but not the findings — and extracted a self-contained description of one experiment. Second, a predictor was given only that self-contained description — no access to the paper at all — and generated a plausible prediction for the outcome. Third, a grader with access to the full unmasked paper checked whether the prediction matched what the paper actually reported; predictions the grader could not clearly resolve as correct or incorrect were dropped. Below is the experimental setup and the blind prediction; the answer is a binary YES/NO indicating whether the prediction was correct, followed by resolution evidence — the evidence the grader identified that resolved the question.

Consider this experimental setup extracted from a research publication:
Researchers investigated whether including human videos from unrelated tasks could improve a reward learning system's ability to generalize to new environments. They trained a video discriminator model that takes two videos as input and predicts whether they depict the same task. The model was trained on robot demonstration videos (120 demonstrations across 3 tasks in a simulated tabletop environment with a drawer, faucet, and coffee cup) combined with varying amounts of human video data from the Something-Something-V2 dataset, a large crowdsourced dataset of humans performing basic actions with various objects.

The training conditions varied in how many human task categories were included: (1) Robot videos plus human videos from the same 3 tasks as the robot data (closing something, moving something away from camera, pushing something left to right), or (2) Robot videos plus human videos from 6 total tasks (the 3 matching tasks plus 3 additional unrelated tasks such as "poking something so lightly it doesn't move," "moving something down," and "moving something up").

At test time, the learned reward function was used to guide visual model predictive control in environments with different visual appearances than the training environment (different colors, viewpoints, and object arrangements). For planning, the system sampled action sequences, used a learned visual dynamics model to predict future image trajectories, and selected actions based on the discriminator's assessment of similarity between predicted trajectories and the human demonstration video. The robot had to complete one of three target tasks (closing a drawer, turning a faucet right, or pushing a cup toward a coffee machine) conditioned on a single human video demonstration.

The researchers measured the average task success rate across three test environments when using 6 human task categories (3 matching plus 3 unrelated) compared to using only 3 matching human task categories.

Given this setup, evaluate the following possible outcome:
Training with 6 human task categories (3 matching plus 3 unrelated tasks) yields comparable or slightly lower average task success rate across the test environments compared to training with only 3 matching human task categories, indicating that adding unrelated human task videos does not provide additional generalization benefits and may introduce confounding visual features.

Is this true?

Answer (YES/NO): YES